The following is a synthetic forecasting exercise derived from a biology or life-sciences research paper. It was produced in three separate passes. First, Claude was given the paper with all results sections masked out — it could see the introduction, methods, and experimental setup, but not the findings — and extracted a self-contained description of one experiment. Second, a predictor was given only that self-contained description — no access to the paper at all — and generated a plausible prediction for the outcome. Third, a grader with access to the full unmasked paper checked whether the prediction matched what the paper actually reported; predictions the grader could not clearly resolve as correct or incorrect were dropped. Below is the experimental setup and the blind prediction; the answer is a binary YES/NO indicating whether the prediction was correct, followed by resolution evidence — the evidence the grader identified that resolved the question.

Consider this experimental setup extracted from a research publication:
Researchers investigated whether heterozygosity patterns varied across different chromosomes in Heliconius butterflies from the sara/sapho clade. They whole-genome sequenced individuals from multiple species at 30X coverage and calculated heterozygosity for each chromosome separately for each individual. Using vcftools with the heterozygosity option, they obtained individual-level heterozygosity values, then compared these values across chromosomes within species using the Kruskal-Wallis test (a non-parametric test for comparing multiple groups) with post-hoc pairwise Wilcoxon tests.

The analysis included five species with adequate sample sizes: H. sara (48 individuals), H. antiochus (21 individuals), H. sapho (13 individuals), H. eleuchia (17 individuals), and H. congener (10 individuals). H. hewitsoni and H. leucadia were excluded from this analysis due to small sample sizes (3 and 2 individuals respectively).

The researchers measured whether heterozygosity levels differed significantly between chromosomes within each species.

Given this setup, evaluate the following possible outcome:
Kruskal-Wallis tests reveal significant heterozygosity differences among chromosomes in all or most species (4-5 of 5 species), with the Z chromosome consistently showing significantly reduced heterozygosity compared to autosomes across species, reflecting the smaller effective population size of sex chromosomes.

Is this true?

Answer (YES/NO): NO